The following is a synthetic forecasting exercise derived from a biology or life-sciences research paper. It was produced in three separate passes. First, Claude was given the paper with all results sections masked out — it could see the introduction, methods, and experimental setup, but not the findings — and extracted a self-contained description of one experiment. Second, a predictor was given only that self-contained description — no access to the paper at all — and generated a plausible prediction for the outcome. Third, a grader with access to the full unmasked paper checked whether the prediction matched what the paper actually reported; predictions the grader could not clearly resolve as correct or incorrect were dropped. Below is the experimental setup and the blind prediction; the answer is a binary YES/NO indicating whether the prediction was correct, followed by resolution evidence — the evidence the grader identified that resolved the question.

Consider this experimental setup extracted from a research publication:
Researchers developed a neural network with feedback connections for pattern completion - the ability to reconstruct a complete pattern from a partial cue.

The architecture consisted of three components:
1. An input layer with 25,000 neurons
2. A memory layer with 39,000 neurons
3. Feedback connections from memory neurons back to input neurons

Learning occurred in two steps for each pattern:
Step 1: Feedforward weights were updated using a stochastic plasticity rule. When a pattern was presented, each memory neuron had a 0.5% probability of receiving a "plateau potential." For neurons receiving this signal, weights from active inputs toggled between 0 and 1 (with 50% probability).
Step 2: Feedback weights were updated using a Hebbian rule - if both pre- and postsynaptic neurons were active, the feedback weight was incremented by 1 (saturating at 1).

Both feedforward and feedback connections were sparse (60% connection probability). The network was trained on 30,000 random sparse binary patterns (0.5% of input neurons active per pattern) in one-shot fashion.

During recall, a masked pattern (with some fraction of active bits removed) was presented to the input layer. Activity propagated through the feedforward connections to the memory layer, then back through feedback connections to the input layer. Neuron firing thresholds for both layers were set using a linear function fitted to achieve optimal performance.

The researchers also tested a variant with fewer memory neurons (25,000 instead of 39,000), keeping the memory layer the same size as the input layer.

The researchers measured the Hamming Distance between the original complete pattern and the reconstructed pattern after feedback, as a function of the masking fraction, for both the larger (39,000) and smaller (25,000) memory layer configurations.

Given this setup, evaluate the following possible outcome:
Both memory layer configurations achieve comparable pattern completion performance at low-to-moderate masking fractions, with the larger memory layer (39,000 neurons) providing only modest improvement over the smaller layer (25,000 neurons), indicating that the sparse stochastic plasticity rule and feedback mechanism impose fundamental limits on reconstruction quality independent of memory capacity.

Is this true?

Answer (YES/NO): YES